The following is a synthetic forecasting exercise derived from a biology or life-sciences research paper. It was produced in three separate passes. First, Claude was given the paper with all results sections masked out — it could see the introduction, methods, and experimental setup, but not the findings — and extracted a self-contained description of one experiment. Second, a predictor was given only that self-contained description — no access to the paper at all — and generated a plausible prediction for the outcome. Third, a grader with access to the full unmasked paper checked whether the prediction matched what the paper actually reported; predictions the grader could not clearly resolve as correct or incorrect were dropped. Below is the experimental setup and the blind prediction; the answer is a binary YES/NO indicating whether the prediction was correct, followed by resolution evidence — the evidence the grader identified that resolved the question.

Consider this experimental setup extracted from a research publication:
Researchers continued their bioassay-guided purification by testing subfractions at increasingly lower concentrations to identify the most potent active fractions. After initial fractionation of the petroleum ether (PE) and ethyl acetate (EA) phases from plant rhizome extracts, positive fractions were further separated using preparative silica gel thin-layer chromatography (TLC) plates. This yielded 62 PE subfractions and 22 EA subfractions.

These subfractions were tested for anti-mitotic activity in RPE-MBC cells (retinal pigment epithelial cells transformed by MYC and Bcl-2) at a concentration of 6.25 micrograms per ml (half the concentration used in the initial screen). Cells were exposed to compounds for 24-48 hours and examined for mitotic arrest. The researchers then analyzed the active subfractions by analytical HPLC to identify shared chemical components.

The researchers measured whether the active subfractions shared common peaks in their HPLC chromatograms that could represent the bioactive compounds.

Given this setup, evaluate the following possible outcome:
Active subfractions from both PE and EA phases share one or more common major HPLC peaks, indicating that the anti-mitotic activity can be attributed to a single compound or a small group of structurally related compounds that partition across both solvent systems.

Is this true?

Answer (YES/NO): YES